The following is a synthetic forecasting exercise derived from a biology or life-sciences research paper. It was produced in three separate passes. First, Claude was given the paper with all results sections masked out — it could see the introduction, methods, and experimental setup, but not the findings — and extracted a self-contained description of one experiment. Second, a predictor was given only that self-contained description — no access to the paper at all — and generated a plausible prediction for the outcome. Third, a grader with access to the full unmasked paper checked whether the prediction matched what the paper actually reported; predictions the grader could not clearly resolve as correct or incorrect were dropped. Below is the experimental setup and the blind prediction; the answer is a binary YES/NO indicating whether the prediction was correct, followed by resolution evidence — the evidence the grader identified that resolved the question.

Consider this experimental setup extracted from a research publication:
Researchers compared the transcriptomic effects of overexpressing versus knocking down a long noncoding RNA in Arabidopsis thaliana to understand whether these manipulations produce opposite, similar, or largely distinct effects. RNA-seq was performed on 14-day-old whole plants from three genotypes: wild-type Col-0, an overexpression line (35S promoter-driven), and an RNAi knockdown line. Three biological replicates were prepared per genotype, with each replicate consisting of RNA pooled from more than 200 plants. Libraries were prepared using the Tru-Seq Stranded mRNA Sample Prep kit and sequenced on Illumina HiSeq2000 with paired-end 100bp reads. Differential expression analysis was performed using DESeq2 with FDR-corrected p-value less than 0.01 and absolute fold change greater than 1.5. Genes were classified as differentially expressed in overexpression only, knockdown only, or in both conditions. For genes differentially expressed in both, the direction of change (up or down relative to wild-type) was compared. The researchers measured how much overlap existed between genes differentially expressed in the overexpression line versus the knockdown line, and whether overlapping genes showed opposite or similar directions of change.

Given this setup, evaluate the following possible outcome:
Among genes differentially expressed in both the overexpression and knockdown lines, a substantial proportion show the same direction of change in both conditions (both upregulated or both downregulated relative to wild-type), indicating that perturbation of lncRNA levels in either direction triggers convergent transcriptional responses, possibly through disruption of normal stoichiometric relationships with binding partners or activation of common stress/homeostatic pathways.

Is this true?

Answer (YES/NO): YES